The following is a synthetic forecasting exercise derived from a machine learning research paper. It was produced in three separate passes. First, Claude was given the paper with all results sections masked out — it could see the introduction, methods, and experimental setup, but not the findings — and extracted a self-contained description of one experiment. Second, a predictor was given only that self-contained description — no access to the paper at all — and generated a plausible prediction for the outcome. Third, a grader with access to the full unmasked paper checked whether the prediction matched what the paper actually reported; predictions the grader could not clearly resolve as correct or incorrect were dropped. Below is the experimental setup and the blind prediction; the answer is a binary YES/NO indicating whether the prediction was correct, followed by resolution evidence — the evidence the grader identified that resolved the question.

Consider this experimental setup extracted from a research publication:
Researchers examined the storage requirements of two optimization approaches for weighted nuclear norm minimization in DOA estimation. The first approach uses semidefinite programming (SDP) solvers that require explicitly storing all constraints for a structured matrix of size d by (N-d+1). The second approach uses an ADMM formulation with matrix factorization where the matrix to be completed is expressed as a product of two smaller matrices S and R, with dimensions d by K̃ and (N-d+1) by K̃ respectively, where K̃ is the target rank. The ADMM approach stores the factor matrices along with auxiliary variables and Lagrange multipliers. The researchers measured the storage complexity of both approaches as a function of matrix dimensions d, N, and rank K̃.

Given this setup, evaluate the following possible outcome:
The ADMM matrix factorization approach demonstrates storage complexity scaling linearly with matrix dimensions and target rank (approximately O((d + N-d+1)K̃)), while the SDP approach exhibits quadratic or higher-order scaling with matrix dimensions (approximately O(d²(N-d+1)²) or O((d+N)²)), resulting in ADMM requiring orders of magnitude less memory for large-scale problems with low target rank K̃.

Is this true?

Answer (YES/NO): NO